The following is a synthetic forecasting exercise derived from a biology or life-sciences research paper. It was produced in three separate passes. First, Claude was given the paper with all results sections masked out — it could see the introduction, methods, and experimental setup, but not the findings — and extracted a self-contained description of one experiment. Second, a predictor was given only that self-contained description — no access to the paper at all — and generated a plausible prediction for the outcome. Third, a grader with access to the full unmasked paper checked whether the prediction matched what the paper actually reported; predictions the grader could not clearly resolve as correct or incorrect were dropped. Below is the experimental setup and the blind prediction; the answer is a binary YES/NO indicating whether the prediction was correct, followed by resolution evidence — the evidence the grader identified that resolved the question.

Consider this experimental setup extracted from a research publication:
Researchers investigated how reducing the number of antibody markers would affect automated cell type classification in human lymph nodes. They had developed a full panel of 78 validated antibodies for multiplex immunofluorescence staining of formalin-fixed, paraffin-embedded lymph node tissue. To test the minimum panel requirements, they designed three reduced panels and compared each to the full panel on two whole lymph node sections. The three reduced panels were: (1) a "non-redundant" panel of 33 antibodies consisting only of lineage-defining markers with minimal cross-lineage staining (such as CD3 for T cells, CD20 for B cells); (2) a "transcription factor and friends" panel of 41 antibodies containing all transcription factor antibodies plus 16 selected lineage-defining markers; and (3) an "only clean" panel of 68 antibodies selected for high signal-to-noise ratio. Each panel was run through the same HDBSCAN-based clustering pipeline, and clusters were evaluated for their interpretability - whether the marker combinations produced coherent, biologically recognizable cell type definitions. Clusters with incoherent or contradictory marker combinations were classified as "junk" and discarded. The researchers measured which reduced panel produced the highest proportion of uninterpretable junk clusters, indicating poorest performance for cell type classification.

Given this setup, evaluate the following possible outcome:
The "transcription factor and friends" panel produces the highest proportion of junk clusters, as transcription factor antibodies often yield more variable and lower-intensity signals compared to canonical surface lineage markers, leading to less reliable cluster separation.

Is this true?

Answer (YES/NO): YES